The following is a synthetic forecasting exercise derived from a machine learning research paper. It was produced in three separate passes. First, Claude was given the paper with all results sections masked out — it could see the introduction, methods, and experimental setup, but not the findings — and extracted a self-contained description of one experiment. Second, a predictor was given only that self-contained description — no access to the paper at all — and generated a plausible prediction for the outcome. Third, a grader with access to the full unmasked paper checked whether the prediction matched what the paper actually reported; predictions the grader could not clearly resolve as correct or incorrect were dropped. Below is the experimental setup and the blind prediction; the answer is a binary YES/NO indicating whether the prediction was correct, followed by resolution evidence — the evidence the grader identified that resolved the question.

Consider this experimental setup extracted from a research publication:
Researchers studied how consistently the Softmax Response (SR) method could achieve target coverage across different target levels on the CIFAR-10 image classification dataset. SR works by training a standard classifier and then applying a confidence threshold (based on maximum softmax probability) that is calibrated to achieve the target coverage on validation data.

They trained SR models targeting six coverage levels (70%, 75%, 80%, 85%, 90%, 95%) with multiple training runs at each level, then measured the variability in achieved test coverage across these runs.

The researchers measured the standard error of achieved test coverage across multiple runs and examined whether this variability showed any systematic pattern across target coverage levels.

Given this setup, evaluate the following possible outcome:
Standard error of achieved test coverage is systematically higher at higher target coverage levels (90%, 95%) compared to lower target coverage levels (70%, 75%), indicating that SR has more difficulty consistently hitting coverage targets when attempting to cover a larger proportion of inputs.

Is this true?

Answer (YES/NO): NO